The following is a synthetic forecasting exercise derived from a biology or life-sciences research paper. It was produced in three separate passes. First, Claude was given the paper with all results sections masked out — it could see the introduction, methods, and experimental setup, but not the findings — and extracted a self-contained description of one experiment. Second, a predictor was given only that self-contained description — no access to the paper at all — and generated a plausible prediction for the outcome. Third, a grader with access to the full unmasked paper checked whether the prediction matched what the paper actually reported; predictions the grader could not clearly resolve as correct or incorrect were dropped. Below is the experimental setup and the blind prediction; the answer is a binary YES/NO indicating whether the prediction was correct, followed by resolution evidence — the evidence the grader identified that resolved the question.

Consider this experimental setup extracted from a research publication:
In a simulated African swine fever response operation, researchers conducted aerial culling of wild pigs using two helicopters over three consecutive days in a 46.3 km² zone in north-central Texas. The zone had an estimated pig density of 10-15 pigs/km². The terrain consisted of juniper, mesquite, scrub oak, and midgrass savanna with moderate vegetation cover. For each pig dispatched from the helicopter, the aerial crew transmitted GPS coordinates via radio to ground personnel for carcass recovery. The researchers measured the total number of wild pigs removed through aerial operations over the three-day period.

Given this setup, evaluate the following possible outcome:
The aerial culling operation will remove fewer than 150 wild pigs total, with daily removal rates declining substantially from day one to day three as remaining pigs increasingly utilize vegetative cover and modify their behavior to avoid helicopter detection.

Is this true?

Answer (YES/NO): NO